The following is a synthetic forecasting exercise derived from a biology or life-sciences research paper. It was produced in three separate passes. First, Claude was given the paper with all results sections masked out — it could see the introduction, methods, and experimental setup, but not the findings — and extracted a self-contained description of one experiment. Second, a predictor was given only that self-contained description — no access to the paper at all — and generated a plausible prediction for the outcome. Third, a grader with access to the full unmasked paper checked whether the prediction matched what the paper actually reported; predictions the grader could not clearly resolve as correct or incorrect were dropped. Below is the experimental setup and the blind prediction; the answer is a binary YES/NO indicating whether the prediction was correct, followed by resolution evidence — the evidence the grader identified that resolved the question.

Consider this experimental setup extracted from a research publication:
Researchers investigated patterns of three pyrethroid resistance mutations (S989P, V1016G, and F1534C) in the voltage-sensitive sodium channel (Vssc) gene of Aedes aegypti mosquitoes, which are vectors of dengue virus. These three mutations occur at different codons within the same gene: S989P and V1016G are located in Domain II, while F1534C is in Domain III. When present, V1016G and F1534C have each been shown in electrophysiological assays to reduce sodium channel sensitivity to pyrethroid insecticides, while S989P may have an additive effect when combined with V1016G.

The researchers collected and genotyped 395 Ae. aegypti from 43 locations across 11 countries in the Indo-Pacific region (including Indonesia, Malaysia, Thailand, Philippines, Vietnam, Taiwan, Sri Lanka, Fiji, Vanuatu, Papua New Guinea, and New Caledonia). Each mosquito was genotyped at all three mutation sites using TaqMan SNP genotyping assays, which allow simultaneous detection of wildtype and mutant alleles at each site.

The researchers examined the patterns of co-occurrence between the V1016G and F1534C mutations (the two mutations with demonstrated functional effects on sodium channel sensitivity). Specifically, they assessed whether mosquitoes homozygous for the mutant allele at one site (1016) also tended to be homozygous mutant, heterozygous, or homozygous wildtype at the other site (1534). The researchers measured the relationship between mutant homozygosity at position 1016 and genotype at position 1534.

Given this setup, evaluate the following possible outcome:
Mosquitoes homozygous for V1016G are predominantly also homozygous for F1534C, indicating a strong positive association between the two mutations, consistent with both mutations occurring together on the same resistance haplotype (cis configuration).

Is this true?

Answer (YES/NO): NO